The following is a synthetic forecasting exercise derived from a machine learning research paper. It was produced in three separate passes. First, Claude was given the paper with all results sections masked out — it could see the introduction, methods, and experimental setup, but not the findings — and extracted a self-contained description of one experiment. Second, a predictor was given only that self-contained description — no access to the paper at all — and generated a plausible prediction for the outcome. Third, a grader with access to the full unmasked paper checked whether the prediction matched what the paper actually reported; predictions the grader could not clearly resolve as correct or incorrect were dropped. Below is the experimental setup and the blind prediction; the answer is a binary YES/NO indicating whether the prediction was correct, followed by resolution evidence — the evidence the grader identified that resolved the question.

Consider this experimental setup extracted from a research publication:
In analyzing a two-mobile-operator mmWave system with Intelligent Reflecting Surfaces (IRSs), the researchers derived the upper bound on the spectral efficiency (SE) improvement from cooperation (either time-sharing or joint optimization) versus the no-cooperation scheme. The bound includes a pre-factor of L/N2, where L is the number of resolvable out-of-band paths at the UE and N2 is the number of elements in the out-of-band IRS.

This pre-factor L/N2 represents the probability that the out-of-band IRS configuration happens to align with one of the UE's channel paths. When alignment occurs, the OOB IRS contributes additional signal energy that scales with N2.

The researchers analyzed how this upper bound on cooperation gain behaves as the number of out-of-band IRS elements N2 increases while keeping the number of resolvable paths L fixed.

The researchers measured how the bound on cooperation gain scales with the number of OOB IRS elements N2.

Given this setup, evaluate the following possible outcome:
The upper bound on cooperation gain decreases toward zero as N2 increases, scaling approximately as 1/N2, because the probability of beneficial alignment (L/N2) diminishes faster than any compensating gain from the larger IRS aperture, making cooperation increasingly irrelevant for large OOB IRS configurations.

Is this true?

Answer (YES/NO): YES